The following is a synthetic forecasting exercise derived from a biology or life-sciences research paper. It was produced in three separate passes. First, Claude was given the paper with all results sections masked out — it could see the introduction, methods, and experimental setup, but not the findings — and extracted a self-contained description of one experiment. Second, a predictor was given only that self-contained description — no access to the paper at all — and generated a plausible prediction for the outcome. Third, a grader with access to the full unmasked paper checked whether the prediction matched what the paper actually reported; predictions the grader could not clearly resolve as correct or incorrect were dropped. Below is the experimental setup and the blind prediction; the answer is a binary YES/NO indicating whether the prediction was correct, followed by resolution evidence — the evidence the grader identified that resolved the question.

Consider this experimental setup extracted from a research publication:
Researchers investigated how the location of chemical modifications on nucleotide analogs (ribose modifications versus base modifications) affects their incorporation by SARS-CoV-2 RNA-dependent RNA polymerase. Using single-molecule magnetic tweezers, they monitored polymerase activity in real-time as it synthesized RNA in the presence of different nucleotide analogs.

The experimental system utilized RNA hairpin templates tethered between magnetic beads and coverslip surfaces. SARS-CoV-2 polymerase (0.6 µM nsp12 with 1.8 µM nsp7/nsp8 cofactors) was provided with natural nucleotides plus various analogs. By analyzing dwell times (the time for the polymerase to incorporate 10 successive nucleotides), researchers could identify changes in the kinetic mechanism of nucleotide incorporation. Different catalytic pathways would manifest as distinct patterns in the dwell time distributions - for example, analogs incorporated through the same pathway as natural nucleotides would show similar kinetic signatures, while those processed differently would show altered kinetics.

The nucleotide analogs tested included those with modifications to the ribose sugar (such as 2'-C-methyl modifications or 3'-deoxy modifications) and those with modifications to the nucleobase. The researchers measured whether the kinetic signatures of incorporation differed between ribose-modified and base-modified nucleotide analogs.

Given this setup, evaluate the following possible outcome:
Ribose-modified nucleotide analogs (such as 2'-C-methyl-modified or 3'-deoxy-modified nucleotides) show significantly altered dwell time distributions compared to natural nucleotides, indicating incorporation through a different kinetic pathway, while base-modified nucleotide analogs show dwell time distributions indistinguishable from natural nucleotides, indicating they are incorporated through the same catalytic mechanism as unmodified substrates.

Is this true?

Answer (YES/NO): NO